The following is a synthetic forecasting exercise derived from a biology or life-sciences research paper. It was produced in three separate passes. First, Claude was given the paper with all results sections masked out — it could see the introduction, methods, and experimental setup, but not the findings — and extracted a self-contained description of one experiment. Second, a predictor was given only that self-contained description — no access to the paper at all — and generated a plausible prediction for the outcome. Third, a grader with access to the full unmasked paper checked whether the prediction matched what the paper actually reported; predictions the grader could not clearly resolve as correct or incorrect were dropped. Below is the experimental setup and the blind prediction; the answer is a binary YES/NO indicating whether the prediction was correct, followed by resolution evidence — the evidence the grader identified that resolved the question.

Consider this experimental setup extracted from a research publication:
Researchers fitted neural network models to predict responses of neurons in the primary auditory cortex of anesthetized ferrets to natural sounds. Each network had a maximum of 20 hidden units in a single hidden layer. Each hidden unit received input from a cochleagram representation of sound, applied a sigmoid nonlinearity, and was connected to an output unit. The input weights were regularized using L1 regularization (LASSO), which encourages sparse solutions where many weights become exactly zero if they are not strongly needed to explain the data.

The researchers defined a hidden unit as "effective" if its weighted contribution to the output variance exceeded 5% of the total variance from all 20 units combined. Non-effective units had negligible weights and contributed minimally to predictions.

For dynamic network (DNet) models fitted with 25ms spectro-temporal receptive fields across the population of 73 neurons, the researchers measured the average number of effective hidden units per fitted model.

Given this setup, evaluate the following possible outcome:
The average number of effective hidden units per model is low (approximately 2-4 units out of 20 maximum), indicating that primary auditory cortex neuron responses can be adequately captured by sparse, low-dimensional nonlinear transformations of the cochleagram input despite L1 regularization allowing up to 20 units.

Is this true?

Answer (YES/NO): NO